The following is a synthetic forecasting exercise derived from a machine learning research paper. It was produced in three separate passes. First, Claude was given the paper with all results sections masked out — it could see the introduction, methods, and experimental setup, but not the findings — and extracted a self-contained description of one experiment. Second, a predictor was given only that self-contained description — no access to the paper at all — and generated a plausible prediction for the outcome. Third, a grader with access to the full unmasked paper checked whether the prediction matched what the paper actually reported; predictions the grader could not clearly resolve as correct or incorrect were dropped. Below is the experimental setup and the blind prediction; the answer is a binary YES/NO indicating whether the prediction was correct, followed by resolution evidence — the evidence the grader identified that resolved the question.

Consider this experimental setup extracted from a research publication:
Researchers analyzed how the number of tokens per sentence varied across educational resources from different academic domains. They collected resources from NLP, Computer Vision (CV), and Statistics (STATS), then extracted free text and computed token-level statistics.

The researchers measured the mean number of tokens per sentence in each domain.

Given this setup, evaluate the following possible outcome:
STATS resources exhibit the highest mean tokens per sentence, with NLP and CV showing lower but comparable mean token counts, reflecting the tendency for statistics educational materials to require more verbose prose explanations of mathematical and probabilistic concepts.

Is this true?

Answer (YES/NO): NO